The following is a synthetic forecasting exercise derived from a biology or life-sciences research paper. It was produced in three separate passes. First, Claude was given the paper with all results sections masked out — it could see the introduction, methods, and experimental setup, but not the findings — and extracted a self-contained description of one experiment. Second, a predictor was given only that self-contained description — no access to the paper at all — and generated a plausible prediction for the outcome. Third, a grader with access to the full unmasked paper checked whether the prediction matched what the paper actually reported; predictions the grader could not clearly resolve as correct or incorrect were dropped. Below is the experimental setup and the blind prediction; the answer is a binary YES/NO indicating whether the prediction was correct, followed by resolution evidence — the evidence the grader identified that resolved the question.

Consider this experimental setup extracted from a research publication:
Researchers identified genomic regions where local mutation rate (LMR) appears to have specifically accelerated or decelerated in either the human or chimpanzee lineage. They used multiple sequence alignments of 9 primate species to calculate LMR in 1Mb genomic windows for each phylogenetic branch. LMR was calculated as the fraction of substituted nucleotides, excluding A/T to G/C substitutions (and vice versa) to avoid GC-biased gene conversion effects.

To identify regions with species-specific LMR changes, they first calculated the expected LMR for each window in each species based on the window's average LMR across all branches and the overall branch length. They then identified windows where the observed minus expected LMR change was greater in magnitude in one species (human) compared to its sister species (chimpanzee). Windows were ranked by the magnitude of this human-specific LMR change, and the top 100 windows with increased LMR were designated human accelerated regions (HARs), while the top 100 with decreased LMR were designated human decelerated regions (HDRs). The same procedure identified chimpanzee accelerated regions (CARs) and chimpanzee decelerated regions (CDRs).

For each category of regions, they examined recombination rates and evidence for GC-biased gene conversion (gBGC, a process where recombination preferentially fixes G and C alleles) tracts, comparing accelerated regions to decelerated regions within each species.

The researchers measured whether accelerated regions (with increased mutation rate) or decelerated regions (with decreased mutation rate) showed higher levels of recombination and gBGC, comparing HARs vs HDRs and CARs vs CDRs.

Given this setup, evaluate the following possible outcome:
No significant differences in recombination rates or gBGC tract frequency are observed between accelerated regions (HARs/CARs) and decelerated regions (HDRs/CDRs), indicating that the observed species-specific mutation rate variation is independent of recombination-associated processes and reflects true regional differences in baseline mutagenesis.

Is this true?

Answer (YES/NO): NO